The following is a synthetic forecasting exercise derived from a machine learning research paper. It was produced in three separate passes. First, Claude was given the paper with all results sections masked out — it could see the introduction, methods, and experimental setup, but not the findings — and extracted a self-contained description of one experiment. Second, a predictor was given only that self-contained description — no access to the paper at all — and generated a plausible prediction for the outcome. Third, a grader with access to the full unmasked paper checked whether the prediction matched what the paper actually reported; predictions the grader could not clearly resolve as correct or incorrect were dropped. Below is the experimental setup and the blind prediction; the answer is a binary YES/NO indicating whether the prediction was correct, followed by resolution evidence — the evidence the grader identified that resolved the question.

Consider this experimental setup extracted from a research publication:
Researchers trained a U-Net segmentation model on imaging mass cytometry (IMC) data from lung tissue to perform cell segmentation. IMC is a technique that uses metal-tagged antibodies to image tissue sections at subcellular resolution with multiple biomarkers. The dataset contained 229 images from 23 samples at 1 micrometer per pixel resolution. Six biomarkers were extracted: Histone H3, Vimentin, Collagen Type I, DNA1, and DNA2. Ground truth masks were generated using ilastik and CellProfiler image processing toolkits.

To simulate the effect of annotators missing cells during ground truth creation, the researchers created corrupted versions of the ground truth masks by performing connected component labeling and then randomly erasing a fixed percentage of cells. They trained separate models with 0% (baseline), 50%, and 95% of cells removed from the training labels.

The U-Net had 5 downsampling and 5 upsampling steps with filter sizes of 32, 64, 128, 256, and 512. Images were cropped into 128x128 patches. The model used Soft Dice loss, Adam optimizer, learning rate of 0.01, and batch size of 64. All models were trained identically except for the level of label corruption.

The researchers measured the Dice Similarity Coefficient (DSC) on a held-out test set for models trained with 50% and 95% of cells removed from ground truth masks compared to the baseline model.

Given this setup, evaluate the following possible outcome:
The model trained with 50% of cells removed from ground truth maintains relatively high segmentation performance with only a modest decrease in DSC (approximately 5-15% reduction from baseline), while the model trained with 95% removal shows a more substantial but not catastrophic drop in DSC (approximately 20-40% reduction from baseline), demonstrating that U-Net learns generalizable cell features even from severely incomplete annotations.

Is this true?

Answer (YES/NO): NO